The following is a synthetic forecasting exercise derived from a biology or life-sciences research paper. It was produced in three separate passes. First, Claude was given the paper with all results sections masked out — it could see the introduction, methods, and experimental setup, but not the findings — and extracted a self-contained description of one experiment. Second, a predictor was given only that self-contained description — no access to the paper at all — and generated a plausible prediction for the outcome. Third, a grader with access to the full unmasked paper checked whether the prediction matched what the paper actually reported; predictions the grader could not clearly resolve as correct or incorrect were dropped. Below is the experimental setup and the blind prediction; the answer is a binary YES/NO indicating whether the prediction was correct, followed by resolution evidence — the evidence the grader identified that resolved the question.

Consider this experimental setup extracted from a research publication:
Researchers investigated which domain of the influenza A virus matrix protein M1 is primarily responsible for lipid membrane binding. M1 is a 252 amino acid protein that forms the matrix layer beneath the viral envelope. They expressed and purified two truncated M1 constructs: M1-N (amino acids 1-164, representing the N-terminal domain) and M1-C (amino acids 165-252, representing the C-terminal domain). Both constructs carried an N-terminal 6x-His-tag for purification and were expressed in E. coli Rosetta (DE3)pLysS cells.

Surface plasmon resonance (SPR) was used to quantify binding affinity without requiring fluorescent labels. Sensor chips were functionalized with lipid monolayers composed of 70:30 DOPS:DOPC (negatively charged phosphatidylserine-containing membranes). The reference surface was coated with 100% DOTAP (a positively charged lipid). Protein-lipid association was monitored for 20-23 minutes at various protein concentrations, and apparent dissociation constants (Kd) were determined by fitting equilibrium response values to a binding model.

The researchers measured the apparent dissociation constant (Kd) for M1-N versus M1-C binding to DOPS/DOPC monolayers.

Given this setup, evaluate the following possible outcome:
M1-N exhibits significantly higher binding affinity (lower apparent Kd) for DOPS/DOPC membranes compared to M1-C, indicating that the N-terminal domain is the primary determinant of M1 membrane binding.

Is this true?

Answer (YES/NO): YES